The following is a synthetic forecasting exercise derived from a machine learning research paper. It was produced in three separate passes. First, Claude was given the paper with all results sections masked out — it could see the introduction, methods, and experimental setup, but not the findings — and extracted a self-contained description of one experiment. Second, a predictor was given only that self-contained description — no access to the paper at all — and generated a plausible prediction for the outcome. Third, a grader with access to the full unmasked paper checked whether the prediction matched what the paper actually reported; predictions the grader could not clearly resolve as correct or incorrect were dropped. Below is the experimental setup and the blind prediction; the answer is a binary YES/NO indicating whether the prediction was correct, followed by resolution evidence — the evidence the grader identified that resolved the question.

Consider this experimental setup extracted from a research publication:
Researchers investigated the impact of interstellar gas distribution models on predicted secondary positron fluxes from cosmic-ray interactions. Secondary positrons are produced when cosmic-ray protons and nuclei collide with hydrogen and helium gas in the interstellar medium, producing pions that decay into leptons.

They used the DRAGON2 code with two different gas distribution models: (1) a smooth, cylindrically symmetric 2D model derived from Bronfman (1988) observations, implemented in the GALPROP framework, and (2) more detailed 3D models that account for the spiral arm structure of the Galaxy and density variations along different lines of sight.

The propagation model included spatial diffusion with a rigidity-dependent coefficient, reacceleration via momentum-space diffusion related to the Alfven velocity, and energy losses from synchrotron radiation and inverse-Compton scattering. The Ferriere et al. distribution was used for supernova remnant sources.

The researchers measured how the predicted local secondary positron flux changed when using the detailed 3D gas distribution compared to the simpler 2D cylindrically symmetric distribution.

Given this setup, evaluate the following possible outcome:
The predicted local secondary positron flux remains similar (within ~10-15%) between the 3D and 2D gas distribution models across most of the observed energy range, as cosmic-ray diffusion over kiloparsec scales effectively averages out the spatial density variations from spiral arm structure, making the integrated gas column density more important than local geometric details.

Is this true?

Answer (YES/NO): NO